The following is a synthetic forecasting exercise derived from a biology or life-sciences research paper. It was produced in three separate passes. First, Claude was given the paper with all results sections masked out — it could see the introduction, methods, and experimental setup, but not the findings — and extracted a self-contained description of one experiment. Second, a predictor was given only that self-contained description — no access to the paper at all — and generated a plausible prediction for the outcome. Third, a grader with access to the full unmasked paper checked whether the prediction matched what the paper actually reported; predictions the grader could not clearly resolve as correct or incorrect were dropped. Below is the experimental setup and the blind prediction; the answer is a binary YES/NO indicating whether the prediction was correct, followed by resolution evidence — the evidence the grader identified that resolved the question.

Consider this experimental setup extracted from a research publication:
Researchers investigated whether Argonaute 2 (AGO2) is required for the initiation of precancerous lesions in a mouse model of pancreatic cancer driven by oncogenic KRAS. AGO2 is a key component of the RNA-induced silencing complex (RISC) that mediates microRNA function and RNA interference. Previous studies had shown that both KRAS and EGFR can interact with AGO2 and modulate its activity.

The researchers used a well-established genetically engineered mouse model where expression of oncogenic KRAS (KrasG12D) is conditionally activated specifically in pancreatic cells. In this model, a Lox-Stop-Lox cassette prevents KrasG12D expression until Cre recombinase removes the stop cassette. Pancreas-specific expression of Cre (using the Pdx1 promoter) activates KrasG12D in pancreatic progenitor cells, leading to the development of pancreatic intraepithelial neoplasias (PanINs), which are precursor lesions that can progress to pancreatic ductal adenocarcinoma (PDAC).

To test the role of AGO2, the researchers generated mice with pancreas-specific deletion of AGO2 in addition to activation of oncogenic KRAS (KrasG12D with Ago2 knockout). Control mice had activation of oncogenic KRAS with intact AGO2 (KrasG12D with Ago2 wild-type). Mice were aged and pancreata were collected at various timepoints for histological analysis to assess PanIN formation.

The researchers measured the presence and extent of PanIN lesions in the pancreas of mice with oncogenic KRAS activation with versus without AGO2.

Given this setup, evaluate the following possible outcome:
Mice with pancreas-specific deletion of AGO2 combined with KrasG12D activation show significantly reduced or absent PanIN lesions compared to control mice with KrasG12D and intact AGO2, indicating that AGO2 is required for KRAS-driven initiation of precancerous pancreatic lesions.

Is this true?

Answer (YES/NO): NO